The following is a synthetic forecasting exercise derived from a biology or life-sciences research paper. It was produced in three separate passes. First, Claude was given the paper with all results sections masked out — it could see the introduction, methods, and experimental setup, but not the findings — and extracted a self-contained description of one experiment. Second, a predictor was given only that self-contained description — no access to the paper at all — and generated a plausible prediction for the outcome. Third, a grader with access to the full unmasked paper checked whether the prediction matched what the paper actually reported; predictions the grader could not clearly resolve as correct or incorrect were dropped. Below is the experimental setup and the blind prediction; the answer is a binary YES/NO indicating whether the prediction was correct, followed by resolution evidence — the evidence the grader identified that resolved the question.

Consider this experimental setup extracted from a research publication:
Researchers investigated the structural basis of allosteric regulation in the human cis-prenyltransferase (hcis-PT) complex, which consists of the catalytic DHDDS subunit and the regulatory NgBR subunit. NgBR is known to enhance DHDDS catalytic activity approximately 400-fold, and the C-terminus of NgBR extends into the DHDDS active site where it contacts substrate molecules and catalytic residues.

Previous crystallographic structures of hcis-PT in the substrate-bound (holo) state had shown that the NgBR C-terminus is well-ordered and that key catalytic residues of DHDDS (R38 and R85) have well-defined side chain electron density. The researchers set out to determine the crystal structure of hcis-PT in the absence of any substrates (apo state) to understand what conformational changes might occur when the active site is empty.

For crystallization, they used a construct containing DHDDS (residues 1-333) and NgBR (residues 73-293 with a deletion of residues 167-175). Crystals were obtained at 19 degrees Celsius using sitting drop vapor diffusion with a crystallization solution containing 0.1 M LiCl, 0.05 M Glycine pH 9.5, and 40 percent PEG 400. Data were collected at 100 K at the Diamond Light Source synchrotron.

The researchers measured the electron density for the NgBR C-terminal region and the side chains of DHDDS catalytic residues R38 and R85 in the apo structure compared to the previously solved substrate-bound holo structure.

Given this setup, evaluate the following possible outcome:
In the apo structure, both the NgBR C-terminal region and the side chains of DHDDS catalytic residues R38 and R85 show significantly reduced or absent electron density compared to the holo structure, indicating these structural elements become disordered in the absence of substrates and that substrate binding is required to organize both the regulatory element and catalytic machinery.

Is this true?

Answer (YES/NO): YES